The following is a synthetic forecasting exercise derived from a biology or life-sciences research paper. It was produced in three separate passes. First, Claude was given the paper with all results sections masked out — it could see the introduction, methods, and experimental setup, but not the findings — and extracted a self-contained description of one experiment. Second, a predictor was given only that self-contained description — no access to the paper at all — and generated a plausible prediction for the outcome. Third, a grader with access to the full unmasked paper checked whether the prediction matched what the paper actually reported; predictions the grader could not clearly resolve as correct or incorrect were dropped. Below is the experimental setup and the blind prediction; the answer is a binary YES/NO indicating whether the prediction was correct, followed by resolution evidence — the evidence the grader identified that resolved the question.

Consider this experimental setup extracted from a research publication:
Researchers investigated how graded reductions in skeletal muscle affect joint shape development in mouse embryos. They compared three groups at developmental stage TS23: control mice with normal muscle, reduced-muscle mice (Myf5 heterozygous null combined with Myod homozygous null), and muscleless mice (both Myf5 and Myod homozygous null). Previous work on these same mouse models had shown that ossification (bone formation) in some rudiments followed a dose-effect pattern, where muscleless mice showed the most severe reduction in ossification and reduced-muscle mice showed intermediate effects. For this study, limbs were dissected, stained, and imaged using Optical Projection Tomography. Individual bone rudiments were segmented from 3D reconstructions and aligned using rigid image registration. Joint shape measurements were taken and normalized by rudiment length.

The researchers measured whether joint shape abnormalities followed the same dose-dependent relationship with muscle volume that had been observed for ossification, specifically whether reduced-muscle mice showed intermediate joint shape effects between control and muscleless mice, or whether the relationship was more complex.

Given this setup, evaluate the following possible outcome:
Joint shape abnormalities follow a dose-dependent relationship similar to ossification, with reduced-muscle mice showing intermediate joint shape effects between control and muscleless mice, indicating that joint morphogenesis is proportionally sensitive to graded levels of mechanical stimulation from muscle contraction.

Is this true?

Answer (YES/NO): NO